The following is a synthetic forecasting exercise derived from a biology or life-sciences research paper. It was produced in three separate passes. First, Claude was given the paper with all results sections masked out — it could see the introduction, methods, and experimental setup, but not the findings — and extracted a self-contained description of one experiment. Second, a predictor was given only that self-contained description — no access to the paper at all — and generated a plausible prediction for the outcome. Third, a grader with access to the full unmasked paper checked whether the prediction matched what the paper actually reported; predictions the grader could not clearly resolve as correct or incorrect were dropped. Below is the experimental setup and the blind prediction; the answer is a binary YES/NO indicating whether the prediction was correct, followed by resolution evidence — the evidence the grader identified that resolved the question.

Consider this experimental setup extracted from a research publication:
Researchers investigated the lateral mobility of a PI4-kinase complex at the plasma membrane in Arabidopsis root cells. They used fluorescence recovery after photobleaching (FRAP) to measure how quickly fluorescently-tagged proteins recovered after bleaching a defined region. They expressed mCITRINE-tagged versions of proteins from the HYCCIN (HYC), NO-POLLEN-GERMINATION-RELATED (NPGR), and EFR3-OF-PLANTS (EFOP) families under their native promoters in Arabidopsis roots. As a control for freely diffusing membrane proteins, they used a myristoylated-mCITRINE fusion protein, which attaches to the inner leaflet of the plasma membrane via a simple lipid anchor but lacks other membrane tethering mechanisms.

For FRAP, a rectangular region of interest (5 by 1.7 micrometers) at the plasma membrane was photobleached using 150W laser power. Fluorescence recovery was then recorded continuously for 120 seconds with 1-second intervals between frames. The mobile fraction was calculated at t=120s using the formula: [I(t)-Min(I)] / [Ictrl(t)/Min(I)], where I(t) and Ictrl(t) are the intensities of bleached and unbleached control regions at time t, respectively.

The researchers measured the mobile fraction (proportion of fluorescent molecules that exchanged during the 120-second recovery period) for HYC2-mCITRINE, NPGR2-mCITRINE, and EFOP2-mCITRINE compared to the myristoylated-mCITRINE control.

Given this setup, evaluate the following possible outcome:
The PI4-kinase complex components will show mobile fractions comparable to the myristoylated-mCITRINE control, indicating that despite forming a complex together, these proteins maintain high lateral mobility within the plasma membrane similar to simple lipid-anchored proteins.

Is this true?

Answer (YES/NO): NO